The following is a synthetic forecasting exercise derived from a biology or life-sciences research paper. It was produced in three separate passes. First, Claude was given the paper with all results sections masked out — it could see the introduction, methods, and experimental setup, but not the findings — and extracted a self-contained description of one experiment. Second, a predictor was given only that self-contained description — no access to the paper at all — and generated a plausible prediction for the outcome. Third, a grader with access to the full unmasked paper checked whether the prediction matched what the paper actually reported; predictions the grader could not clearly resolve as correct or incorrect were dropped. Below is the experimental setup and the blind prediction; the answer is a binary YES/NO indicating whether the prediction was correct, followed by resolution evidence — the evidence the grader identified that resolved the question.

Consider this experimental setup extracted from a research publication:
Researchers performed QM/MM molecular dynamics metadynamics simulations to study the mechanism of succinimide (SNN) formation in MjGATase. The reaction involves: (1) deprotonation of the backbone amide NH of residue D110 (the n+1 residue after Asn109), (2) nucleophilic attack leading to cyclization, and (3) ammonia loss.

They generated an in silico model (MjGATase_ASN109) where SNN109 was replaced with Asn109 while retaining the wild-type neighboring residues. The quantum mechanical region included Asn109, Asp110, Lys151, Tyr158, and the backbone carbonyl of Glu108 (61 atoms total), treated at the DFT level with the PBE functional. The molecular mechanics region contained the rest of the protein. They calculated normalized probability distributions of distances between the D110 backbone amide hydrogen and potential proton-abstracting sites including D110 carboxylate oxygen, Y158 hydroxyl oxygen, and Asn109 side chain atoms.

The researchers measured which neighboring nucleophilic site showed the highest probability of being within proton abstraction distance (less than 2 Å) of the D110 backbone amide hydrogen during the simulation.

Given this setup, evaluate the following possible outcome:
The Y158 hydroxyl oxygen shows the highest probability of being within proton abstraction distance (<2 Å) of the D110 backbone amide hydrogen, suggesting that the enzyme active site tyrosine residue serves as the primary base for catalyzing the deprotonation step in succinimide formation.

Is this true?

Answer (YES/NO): NO